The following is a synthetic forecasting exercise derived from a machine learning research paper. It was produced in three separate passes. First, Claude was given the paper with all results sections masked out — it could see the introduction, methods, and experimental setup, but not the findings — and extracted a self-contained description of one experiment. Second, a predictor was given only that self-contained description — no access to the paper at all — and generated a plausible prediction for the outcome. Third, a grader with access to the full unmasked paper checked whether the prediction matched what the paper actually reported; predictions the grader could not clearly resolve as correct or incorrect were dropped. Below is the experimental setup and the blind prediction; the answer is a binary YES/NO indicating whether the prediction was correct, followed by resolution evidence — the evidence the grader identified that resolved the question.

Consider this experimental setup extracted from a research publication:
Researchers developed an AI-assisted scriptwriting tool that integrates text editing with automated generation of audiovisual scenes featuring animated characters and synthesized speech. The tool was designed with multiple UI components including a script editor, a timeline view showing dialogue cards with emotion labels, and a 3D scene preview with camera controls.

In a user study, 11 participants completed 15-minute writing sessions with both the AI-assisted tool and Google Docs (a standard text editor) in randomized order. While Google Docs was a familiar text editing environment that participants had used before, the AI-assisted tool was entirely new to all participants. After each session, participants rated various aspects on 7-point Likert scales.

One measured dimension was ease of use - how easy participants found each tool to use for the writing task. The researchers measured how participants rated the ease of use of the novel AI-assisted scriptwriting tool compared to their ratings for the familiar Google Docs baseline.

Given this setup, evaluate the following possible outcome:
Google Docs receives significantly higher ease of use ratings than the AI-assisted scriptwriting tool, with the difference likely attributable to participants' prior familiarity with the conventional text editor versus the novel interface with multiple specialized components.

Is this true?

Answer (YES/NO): NO